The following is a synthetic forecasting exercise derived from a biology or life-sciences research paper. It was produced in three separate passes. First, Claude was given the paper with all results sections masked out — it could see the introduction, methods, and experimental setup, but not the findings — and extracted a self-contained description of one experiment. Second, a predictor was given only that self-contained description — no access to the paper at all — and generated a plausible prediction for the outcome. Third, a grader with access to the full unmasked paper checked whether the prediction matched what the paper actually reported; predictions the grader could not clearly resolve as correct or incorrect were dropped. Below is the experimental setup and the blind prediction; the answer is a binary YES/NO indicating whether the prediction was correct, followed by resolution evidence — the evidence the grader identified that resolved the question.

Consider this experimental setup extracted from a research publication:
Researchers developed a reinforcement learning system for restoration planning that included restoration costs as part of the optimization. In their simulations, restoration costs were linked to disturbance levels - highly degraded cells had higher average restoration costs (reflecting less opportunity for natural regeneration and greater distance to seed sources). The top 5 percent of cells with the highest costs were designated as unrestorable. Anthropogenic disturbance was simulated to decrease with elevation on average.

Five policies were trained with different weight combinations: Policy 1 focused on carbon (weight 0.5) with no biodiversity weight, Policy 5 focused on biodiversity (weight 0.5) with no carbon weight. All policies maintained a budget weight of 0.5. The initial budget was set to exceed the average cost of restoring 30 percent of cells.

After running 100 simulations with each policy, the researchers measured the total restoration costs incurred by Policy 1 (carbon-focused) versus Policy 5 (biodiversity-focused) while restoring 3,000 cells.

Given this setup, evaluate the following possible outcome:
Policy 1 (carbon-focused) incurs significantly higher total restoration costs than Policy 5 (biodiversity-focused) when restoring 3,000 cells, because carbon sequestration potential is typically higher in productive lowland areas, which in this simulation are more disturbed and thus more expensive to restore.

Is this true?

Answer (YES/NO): NO